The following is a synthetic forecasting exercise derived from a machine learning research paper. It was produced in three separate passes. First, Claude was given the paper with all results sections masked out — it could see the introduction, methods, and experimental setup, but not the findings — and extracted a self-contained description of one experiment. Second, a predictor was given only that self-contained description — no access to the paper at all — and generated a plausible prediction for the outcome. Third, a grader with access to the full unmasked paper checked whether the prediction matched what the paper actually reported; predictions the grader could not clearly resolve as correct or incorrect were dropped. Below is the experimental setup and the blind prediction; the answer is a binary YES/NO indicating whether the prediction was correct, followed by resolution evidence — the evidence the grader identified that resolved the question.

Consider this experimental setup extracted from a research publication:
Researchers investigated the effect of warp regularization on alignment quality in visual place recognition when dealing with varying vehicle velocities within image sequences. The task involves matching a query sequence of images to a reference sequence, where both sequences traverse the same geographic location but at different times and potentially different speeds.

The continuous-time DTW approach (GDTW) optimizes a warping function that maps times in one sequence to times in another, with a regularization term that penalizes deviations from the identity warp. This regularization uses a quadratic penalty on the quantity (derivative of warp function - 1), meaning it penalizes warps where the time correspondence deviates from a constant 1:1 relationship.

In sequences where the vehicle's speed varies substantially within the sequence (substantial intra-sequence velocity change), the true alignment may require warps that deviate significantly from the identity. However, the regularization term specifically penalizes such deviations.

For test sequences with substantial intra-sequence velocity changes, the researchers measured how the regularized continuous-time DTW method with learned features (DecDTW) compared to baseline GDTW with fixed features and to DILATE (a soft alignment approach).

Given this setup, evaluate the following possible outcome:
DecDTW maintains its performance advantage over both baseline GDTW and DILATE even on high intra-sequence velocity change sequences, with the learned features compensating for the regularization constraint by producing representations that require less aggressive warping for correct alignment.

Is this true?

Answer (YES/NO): NO